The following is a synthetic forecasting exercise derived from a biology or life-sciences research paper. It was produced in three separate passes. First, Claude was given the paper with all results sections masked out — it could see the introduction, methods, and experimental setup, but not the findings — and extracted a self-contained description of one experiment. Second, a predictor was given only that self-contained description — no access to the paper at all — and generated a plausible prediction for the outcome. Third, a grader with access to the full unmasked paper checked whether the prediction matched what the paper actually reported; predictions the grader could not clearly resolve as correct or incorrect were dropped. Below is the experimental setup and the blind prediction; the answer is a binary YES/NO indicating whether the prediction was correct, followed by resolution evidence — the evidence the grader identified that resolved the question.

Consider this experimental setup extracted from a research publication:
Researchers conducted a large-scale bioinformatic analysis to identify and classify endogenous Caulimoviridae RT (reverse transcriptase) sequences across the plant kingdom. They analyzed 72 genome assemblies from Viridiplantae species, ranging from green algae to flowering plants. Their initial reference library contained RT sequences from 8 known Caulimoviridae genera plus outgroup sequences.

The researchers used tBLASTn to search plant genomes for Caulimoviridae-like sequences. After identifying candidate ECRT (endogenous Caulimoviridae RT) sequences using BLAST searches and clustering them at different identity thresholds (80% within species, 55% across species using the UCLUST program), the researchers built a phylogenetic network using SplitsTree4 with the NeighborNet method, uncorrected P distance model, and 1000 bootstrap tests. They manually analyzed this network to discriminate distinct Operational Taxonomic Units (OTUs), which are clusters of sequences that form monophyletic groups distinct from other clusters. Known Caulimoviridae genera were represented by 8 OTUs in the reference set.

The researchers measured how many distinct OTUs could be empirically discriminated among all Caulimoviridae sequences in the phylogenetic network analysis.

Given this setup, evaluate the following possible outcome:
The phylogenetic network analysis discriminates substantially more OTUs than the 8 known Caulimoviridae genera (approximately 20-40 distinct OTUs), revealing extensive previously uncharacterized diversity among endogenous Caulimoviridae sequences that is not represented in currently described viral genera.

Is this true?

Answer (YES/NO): NO